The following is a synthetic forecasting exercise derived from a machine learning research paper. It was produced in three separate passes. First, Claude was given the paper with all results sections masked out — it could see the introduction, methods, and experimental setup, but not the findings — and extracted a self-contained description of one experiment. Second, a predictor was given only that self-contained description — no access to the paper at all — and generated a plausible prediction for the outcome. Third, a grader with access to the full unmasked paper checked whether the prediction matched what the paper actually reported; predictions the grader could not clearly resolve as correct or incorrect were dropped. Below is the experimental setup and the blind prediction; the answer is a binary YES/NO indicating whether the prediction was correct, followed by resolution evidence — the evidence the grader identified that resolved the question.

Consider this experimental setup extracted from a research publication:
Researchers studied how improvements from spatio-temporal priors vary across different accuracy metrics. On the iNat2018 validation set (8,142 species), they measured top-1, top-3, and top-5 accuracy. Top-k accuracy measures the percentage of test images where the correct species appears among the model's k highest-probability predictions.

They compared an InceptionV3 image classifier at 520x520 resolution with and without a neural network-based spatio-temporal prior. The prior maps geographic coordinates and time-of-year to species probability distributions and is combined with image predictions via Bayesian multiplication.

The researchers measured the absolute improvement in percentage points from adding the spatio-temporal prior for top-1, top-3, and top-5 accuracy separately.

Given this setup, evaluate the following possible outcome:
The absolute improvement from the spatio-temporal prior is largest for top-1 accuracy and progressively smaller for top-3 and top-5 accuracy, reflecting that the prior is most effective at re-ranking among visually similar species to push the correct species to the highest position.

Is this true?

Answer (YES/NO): YES